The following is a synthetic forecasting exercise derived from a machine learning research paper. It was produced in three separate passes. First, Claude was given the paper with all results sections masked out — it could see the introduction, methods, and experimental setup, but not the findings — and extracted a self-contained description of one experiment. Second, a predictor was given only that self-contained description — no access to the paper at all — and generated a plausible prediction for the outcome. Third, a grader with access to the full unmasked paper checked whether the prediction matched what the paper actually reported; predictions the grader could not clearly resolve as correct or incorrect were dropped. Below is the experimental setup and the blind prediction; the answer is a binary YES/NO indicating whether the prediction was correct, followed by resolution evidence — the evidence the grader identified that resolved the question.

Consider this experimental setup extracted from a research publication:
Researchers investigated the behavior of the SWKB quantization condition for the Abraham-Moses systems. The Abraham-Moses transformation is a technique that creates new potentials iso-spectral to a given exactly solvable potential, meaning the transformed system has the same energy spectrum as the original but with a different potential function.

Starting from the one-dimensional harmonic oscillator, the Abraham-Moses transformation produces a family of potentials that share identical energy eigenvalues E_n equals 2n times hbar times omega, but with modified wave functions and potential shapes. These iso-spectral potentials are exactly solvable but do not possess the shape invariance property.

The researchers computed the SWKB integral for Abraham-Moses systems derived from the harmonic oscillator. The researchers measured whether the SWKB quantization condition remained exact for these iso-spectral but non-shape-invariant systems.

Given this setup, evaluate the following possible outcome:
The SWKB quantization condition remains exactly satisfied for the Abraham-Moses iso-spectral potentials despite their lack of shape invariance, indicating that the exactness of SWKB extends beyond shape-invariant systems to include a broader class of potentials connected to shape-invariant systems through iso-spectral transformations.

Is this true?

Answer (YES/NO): NO